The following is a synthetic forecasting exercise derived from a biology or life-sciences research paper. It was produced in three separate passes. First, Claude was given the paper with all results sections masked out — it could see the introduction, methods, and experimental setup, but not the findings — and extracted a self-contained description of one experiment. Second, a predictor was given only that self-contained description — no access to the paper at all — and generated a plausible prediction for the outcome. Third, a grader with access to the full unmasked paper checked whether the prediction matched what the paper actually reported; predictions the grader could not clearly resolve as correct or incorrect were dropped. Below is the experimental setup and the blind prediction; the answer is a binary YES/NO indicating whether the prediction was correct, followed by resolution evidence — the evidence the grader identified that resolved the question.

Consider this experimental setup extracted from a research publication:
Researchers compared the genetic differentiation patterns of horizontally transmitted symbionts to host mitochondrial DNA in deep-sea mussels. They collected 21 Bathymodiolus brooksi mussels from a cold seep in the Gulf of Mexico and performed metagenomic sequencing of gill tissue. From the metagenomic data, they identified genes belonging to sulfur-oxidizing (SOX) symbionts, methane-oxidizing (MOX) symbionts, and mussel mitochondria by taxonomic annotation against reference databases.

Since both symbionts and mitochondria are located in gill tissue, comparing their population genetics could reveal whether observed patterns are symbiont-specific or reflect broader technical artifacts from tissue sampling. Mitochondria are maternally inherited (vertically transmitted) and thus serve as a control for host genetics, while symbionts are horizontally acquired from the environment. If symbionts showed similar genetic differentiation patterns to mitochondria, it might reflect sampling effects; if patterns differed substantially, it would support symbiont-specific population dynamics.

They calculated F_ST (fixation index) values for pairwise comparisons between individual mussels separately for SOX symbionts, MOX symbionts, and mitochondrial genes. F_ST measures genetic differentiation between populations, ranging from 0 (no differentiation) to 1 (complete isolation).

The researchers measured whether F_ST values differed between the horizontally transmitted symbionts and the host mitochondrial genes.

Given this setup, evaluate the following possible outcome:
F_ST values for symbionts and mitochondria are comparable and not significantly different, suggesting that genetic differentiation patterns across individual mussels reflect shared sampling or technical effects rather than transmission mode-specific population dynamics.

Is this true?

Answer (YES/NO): NO